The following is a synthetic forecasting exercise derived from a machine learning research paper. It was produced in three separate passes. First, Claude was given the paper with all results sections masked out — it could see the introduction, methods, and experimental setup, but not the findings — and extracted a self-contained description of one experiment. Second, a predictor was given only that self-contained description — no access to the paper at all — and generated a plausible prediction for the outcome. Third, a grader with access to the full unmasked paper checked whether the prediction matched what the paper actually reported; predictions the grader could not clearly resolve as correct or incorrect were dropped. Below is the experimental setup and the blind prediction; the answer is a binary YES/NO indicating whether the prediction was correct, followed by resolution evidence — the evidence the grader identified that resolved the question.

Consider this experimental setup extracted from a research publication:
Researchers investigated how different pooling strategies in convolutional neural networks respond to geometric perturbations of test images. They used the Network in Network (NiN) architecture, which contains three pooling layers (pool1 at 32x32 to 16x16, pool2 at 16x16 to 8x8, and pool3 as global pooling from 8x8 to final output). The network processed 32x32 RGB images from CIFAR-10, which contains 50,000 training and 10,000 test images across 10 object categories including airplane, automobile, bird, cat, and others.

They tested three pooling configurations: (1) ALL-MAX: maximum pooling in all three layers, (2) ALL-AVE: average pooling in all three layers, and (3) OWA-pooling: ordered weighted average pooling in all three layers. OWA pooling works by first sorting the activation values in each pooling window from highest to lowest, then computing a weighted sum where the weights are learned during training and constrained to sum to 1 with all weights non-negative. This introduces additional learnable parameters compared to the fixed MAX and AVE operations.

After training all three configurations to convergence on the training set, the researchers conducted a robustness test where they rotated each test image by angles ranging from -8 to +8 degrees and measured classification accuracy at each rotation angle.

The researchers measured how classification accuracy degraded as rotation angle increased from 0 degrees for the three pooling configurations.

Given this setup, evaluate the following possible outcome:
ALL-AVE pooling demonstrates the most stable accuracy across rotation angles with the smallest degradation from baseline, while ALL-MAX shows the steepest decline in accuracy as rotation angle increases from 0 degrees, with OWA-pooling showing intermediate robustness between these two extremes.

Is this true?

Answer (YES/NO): NO